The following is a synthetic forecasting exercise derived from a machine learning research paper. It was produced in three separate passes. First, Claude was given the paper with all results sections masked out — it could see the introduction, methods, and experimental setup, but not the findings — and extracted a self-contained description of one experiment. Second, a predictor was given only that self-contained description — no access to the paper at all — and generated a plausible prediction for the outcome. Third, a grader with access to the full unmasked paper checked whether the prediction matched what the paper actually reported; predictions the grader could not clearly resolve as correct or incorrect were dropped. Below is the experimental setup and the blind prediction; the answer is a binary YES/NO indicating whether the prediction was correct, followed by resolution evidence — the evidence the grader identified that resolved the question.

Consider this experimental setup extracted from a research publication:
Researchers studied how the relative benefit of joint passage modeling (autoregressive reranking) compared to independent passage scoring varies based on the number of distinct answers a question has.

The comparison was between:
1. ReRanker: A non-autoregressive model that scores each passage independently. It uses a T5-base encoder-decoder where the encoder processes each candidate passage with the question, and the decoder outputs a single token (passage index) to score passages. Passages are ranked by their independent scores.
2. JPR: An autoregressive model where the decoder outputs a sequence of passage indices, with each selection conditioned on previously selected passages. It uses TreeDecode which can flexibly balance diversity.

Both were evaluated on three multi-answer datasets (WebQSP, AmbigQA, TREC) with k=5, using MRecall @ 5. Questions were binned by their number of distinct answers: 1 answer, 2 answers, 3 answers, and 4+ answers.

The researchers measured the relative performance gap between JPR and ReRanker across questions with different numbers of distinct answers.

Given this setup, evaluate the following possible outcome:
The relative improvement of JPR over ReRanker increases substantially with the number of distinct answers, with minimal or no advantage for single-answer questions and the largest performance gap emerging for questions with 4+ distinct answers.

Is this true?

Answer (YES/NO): NO